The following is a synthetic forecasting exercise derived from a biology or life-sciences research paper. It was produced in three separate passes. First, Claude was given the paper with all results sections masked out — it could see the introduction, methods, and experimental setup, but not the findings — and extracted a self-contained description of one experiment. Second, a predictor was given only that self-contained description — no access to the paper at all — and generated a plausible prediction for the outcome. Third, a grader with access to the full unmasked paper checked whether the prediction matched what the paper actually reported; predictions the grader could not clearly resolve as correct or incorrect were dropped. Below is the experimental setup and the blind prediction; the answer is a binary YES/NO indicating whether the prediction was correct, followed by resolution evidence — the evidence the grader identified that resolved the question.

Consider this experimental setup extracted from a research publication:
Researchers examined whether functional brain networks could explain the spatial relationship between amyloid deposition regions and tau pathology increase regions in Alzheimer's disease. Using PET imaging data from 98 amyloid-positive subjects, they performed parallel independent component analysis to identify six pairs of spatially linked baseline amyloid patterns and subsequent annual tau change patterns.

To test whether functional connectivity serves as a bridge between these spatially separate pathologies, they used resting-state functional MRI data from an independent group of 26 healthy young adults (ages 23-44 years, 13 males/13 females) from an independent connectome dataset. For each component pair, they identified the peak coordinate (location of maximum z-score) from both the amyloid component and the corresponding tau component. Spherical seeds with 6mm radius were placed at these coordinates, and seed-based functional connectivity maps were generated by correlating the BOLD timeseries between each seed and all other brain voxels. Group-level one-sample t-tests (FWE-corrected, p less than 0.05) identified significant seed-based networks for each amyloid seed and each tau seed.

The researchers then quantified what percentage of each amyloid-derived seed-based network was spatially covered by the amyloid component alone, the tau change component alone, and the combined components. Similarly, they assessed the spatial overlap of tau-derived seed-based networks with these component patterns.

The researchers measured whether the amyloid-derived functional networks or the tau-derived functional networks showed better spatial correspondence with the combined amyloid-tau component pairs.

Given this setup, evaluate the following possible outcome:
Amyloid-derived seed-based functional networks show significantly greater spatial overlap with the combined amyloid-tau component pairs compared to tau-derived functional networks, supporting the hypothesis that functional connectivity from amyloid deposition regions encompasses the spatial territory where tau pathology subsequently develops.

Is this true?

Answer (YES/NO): YES